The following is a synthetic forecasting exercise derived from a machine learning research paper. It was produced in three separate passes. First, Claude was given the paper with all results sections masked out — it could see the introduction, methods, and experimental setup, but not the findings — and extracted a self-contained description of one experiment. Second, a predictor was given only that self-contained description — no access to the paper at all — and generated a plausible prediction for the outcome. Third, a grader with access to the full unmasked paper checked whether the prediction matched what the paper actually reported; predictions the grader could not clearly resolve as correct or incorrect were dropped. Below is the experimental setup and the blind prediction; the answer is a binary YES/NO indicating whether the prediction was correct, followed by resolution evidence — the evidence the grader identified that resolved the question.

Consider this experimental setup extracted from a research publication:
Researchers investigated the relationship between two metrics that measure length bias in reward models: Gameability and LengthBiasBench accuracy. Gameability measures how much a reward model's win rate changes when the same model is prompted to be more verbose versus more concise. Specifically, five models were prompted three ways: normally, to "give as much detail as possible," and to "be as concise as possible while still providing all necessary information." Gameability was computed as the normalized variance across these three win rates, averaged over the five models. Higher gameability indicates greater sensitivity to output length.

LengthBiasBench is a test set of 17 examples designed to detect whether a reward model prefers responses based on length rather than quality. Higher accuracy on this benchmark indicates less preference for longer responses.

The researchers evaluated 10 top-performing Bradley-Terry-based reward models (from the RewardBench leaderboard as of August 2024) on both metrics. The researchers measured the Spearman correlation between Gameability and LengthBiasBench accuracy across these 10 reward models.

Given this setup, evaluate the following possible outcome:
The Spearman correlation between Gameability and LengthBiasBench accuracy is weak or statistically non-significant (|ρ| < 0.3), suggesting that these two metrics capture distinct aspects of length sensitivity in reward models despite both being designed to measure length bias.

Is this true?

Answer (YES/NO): NO